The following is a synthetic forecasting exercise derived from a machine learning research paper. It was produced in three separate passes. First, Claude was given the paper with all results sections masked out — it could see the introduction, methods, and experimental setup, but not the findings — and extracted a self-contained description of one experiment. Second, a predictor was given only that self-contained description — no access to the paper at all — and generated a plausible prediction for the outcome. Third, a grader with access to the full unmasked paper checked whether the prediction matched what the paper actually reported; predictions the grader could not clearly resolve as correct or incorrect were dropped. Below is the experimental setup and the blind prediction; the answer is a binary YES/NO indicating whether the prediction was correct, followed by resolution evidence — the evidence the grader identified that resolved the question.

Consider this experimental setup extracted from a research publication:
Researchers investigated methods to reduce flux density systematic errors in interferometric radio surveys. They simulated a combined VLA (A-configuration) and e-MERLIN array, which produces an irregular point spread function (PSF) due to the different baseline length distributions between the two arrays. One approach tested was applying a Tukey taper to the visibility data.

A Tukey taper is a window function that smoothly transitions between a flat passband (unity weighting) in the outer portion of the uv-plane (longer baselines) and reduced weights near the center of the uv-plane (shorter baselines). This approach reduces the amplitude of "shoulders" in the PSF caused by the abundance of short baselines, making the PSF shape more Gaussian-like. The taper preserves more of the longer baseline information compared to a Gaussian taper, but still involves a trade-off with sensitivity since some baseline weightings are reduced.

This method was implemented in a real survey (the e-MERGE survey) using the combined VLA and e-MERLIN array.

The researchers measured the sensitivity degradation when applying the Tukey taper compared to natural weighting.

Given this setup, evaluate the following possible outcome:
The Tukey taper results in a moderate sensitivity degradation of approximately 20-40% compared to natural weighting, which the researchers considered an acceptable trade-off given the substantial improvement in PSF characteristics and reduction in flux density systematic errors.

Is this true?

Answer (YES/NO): YES